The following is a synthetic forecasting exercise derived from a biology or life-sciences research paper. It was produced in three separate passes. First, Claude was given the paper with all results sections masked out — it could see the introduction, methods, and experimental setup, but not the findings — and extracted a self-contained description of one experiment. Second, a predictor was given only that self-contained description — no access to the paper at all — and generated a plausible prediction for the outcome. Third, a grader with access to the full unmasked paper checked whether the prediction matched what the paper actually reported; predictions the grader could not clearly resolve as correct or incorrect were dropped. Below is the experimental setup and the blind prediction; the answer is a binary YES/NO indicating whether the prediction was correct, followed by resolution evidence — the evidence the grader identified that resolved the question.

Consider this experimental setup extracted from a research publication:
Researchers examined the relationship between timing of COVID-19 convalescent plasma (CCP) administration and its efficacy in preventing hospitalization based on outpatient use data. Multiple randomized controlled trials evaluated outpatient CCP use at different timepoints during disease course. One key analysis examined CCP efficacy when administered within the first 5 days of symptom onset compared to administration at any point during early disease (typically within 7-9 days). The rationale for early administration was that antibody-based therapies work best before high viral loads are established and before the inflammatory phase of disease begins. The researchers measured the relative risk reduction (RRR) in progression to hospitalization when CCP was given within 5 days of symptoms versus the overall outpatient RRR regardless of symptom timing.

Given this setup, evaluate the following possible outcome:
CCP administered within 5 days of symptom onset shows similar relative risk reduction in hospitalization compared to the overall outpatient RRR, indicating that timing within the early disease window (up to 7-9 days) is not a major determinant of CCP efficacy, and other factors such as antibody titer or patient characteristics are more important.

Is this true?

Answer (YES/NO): NO